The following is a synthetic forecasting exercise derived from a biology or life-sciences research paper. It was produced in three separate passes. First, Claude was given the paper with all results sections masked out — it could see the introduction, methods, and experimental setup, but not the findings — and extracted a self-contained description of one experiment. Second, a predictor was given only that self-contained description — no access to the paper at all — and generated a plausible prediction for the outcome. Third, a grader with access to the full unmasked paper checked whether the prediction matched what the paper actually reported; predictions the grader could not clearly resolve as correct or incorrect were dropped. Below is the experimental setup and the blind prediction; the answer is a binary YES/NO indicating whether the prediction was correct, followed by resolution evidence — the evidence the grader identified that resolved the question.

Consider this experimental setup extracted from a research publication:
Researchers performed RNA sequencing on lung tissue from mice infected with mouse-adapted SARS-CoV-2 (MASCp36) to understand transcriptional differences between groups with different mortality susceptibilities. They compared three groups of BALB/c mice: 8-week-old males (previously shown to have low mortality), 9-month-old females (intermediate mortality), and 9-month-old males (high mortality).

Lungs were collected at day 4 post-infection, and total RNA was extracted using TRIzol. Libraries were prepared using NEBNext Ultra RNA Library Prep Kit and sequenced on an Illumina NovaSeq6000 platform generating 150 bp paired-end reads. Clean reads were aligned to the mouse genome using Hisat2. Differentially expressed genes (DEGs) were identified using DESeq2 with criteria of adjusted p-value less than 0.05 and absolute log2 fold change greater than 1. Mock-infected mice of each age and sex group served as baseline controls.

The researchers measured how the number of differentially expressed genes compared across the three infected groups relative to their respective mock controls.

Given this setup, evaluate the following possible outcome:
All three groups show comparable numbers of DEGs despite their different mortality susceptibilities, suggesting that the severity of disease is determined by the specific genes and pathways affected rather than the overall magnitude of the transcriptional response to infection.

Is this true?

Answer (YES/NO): NO